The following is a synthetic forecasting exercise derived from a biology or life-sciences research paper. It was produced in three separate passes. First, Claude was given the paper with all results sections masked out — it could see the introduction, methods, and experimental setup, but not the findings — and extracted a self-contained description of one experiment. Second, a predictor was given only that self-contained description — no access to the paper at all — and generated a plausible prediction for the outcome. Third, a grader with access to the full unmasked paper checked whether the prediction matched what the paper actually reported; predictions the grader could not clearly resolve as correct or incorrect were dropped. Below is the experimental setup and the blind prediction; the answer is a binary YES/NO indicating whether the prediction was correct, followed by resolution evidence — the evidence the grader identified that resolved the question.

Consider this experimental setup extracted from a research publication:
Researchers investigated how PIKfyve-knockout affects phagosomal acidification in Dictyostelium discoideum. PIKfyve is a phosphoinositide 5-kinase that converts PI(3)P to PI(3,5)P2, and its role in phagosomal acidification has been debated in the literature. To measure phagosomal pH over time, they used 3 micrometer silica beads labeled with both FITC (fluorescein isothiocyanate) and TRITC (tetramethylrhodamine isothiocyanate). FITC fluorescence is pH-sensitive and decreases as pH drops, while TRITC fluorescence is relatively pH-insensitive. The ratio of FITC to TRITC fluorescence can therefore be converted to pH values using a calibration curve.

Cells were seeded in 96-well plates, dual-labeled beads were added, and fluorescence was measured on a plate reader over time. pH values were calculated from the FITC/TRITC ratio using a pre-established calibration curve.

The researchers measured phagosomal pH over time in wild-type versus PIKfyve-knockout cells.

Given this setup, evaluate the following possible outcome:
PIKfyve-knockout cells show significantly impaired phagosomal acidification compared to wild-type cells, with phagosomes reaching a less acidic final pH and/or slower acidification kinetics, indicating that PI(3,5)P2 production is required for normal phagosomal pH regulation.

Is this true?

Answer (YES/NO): YES